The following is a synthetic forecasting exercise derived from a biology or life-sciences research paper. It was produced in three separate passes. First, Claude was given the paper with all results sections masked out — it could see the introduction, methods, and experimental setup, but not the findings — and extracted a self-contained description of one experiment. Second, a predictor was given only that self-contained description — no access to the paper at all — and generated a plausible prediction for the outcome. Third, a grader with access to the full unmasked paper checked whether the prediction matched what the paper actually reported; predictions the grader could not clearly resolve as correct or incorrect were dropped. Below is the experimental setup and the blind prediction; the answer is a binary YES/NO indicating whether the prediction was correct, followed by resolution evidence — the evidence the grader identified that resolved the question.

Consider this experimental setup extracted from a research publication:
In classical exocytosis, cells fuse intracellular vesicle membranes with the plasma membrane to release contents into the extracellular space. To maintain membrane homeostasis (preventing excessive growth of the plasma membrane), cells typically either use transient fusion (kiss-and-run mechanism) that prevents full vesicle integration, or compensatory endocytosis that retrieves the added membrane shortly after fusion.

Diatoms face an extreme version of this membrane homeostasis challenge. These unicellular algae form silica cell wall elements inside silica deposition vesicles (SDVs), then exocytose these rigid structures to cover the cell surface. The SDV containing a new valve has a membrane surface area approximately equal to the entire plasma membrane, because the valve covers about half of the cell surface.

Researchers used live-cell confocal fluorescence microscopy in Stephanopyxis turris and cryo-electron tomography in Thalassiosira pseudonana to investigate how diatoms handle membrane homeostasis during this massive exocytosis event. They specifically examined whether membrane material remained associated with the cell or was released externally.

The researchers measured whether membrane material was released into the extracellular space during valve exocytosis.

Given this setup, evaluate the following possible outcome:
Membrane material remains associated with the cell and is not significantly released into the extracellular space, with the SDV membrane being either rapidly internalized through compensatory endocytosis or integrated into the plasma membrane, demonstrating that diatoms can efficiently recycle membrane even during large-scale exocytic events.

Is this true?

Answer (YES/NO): NO